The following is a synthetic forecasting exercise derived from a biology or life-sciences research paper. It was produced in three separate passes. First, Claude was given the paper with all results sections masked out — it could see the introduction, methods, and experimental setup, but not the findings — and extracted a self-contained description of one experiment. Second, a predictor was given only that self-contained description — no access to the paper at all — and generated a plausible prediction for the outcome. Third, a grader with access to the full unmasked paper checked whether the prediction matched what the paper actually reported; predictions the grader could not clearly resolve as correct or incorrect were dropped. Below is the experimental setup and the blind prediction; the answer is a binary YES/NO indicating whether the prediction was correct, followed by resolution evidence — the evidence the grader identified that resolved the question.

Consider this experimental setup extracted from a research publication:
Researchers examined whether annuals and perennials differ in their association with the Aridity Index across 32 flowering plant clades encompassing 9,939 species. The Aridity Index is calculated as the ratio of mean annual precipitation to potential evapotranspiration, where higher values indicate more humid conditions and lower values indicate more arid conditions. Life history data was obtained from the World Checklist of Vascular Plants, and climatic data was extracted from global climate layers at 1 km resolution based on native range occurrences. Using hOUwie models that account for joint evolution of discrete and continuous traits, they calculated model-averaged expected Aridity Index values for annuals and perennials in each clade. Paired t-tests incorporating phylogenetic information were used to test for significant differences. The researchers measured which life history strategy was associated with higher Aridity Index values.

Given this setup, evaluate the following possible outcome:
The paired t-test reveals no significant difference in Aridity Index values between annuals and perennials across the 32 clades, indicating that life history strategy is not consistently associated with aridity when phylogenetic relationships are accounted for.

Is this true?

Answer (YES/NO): NO